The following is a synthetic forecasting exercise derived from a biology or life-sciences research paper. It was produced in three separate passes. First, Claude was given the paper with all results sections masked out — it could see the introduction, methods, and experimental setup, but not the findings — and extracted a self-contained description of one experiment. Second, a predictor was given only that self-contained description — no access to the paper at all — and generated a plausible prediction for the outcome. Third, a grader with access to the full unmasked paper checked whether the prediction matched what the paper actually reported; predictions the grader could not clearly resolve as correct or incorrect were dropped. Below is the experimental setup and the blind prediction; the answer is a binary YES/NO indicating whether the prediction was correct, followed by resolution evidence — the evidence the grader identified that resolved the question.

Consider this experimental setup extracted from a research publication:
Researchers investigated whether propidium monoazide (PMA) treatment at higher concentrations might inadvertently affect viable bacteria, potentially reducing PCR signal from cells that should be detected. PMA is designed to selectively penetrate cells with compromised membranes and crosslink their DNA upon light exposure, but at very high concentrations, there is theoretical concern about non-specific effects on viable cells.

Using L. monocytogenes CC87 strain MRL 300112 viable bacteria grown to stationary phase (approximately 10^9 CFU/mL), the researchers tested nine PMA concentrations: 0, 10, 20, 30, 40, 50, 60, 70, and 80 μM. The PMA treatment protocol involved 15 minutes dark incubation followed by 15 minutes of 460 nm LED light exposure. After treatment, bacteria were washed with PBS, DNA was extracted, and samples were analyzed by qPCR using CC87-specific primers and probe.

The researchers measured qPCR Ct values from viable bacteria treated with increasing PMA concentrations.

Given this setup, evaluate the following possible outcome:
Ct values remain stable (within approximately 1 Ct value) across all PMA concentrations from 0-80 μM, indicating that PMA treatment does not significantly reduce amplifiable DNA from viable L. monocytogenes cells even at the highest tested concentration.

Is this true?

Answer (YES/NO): YES